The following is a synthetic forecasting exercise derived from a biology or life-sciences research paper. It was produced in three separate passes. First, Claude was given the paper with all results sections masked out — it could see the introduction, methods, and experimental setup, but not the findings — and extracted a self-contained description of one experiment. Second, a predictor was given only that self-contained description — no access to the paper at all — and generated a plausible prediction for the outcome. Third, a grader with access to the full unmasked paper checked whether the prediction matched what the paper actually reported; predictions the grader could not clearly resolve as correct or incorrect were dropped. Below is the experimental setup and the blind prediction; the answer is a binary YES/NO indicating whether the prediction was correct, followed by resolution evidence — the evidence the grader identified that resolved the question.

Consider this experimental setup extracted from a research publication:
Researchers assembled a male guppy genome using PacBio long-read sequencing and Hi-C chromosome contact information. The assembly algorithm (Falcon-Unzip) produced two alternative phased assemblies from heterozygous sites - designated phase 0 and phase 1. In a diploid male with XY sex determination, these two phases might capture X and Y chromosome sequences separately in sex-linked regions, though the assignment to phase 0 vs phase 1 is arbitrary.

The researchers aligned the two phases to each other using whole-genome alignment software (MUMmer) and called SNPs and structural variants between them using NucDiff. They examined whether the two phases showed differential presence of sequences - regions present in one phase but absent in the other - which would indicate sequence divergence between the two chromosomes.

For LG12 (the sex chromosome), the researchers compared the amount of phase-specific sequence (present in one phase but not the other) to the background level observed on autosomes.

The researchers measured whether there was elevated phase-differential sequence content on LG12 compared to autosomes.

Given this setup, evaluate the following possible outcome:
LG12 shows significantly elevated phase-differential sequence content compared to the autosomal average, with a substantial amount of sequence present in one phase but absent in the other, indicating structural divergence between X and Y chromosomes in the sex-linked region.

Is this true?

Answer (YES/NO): NO